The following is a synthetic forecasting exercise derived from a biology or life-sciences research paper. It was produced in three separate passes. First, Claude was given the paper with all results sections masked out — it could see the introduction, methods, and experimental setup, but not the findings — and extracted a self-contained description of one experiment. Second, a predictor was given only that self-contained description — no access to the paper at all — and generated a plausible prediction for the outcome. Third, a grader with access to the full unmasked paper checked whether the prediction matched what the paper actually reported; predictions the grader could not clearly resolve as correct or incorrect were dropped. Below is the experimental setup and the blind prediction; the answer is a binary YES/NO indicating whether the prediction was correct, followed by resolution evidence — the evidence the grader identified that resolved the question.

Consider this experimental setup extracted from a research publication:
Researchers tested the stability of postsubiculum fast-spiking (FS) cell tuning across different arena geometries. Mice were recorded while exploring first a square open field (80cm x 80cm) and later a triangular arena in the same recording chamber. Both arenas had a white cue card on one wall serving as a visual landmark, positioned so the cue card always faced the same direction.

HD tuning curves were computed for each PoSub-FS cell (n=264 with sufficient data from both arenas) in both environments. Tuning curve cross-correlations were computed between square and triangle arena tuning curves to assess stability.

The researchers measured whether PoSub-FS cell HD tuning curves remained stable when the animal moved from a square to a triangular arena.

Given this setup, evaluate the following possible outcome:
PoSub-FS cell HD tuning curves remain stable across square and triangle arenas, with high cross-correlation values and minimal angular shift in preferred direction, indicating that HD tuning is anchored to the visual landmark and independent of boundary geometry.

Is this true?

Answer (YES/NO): YES